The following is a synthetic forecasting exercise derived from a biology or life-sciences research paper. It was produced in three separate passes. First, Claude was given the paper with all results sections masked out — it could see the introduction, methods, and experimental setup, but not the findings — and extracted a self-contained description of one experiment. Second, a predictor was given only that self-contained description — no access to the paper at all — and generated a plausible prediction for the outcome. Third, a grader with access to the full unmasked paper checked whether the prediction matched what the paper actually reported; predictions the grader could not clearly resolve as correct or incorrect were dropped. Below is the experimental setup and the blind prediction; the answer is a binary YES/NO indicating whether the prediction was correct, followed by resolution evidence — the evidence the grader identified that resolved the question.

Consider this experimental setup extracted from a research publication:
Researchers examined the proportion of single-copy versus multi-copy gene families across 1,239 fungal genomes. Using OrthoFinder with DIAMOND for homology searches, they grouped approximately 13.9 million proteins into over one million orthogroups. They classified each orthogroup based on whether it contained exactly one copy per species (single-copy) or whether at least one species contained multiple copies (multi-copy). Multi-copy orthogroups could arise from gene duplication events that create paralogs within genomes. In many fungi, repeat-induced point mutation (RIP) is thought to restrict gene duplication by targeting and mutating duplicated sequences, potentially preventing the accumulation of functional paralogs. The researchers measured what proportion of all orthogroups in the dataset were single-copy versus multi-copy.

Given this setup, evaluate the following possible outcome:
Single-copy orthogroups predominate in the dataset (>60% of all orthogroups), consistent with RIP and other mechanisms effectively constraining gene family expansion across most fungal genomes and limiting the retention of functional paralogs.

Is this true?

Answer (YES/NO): YES